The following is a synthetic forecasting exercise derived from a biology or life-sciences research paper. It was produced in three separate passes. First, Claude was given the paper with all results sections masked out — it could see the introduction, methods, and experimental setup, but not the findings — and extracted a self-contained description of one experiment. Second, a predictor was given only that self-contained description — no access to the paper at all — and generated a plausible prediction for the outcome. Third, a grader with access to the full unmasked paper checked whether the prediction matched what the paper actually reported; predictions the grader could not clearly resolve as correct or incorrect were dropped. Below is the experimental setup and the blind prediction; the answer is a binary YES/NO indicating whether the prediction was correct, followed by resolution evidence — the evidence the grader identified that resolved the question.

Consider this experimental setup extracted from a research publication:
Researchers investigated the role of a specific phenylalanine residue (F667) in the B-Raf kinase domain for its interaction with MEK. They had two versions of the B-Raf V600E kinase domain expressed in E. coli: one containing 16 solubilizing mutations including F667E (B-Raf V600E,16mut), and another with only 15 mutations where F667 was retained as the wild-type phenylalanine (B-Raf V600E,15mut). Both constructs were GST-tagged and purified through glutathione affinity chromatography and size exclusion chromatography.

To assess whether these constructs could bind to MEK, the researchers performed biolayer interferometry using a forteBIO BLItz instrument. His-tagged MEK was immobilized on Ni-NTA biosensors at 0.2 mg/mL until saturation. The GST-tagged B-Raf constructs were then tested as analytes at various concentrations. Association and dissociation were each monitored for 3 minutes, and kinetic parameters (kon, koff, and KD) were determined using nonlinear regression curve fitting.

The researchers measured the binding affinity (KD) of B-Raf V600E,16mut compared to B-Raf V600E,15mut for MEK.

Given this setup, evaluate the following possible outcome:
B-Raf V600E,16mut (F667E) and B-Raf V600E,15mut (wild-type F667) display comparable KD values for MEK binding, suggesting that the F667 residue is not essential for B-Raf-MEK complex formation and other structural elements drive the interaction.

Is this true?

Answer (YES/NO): NO